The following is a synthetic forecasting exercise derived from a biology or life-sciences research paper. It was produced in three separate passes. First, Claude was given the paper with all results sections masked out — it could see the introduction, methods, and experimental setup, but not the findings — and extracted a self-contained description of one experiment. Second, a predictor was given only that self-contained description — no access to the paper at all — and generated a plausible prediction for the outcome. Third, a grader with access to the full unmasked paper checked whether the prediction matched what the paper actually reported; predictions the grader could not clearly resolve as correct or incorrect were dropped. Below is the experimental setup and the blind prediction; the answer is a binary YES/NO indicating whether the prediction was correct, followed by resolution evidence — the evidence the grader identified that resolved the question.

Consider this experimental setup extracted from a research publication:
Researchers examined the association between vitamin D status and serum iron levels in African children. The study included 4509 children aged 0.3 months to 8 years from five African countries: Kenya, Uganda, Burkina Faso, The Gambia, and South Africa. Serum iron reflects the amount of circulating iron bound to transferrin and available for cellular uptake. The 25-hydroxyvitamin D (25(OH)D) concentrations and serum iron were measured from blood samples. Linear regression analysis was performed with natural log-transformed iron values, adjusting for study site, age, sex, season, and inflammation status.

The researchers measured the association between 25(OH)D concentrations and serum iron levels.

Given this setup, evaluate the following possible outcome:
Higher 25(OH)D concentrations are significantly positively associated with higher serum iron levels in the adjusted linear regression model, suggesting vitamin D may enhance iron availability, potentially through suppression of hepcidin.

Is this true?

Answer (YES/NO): NO